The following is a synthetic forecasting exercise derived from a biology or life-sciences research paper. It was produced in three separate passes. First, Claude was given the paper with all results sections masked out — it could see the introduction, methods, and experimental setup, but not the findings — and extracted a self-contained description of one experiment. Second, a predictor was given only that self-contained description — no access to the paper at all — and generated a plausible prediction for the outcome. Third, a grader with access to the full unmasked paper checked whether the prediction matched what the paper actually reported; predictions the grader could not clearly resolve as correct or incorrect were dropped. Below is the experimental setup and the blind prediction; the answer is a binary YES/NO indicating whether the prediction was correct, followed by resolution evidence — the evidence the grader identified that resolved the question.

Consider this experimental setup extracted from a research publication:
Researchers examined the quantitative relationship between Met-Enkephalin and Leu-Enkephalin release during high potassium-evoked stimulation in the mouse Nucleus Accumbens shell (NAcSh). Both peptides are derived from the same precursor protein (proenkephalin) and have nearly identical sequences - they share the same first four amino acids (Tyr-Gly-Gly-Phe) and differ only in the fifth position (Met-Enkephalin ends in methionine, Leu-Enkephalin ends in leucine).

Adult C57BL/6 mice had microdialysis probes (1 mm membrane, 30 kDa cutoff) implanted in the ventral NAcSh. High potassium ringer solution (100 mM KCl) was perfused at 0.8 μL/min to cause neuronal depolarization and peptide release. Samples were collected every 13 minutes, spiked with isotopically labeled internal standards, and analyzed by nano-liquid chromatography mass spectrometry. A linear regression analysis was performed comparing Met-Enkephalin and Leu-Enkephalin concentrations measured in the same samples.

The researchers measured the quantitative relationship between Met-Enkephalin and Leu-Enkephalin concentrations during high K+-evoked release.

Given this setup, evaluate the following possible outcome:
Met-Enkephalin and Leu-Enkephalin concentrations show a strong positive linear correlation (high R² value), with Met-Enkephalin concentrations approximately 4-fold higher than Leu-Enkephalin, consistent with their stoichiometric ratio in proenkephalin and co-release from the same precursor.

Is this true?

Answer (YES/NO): NO